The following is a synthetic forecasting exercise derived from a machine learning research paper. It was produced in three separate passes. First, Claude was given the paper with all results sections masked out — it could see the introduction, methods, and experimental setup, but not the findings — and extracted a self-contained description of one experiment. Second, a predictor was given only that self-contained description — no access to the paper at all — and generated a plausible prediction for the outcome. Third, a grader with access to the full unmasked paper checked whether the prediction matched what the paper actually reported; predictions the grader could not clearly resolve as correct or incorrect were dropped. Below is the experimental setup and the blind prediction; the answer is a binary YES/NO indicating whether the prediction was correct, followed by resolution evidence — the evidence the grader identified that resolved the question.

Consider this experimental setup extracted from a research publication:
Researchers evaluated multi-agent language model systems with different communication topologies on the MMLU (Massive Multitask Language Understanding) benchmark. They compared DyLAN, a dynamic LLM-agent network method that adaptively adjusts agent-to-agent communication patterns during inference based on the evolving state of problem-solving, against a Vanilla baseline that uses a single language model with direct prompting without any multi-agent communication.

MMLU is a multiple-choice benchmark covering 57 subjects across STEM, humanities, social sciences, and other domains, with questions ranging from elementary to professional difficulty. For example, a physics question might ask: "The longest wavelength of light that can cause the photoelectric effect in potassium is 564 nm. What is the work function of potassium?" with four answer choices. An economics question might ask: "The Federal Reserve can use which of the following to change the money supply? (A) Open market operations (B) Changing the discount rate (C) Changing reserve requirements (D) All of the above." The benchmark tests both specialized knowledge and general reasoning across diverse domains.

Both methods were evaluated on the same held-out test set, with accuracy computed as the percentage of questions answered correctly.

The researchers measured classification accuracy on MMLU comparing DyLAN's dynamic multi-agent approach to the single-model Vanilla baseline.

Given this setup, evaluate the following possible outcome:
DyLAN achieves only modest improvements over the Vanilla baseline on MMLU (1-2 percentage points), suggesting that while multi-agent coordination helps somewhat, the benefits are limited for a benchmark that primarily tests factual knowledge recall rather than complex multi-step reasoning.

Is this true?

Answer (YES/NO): NO